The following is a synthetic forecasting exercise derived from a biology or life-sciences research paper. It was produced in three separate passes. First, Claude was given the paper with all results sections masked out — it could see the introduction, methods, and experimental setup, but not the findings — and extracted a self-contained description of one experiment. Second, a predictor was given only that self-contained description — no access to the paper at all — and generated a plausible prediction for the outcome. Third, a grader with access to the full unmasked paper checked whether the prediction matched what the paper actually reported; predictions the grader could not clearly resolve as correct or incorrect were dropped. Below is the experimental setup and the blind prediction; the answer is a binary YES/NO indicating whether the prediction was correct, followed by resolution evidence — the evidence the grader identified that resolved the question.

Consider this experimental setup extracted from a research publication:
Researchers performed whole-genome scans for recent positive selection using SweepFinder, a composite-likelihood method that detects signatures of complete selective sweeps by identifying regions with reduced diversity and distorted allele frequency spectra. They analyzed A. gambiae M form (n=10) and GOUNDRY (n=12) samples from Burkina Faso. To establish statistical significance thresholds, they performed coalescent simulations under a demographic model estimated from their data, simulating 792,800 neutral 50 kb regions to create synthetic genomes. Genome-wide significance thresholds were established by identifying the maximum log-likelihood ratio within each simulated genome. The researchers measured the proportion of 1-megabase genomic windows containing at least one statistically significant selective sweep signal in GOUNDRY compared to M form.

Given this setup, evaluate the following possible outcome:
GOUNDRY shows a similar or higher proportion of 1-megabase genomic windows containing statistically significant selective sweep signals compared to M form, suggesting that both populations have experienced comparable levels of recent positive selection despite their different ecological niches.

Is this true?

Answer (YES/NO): NO